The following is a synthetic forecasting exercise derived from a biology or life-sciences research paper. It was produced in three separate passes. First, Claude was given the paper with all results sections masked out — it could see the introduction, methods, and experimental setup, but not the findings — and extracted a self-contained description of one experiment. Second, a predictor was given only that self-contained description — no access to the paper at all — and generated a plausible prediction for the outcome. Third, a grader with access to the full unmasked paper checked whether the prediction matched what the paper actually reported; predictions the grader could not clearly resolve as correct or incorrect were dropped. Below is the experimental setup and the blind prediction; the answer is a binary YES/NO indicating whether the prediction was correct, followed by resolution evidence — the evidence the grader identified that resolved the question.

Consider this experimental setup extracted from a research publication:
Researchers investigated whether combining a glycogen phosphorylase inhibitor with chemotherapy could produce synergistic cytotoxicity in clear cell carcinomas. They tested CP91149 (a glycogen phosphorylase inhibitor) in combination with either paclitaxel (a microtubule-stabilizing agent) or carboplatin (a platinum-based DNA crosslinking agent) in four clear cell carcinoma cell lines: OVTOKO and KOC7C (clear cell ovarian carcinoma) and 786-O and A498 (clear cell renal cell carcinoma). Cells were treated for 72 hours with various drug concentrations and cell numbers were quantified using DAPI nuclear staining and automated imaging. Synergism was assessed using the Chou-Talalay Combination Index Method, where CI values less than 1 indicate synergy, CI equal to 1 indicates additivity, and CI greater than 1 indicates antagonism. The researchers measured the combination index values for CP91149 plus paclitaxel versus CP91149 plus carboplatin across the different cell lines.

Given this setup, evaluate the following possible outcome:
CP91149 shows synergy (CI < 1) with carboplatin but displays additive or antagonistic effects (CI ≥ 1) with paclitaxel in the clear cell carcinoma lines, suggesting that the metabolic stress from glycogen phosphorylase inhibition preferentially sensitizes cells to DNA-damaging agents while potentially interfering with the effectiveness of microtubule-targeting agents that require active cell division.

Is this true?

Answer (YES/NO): NO